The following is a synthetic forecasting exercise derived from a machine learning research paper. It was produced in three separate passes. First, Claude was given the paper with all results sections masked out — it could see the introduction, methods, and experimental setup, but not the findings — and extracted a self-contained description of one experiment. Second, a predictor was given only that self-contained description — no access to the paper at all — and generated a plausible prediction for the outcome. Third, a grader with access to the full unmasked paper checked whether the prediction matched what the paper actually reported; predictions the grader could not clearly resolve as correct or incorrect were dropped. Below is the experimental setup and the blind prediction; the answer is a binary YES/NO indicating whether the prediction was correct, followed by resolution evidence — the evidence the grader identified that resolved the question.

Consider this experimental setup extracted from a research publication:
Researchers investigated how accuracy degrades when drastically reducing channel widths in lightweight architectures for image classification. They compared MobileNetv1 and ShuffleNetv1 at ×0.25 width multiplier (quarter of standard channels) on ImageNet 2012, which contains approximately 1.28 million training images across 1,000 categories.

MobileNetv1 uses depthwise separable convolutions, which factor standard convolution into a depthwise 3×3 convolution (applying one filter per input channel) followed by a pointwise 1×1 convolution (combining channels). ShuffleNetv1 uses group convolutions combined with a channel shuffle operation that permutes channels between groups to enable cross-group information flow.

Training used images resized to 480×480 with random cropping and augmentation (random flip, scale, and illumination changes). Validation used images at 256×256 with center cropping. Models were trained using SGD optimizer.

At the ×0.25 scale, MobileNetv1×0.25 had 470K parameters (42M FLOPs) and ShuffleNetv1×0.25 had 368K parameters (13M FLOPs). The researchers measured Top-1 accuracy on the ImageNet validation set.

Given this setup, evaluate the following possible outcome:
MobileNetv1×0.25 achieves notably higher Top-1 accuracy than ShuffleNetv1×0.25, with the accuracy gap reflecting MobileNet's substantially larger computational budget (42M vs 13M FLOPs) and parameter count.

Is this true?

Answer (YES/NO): YES